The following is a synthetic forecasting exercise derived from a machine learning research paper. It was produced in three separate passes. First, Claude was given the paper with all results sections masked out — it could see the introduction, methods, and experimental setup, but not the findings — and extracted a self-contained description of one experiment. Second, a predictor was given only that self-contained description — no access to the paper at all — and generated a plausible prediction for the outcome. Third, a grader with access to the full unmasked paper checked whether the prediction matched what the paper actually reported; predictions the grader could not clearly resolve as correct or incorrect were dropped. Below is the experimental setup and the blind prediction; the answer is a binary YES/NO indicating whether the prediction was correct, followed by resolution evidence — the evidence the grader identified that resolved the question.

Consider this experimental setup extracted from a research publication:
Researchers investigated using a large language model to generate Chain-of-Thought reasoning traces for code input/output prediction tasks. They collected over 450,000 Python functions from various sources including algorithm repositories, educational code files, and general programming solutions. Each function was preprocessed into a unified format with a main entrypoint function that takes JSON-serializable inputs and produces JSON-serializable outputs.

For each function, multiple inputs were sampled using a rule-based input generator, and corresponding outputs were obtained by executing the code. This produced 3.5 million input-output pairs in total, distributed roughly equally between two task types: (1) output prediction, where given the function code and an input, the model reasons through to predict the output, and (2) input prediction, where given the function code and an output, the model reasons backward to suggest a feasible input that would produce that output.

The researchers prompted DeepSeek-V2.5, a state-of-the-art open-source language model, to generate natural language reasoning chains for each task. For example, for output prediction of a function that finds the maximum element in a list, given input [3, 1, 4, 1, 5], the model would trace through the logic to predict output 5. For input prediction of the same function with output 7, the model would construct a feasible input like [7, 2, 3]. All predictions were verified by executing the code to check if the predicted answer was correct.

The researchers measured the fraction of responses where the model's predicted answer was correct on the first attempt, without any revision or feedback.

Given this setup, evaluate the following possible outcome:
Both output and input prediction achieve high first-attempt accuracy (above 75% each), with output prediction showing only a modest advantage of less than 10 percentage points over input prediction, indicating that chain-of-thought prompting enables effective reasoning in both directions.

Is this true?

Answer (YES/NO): NO